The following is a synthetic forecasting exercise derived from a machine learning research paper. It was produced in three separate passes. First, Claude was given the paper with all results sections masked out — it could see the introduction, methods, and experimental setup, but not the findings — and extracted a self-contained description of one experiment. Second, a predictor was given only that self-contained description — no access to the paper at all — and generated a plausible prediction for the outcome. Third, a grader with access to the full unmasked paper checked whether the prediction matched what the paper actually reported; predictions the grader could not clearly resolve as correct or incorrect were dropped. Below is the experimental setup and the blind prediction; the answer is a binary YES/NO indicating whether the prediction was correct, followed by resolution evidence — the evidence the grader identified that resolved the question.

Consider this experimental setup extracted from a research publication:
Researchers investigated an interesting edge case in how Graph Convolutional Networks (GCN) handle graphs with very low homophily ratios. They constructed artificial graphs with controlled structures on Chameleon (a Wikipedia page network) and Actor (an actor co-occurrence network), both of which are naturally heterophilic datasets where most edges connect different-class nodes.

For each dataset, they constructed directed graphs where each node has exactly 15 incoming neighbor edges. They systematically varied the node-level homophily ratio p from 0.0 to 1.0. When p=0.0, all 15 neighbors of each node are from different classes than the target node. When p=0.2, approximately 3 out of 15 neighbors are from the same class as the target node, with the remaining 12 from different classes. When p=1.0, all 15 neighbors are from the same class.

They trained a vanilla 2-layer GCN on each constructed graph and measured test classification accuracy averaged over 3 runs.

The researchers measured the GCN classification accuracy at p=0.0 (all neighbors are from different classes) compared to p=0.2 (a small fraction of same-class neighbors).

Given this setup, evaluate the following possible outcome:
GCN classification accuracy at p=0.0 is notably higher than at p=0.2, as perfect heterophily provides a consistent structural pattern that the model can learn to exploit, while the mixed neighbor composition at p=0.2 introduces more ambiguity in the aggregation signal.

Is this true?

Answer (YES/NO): NO